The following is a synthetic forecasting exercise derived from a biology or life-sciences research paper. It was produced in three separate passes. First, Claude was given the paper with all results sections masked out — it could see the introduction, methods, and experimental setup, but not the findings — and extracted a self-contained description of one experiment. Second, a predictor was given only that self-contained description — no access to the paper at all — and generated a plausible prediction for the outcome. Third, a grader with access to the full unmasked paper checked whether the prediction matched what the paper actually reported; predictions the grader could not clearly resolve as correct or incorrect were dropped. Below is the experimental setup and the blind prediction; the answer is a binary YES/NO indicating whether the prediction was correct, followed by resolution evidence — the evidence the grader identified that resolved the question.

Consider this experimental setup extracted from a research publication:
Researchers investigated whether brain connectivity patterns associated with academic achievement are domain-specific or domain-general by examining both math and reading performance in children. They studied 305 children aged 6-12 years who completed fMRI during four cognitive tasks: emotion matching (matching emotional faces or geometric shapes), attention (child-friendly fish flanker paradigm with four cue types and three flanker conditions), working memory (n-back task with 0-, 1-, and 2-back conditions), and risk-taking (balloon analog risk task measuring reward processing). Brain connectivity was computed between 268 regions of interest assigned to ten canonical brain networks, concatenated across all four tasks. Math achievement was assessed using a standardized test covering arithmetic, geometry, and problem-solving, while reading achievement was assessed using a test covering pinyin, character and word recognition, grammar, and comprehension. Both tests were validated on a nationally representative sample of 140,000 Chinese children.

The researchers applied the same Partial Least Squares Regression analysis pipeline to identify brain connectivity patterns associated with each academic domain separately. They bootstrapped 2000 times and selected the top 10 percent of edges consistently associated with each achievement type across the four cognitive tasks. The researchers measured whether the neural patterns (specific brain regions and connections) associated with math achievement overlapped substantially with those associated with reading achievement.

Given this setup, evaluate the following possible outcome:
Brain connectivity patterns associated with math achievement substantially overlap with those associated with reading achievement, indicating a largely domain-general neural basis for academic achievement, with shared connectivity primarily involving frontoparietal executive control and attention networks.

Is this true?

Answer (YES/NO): NO